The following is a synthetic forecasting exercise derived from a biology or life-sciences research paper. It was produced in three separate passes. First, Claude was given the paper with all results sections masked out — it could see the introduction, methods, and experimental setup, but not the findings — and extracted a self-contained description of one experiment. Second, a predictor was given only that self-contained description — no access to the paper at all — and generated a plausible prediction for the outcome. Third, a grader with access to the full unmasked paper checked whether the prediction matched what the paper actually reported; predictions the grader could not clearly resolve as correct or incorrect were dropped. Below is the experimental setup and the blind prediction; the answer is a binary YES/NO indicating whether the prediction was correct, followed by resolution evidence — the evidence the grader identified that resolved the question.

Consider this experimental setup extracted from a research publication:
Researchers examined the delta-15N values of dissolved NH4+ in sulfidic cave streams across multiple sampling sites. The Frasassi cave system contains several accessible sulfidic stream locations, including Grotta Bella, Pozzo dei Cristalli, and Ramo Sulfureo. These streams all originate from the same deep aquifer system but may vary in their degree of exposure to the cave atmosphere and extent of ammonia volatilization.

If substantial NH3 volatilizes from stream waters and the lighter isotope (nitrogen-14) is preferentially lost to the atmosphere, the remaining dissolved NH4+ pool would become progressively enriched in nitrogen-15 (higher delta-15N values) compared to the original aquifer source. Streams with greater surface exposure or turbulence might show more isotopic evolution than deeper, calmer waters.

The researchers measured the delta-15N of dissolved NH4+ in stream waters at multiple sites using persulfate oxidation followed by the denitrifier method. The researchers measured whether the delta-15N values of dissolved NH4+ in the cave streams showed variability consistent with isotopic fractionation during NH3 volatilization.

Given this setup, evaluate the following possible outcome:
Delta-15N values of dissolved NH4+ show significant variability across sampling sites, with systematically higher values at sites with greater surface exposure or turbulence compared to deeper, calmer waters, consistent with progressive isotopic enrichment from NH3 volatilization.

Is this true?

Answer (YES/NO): NO